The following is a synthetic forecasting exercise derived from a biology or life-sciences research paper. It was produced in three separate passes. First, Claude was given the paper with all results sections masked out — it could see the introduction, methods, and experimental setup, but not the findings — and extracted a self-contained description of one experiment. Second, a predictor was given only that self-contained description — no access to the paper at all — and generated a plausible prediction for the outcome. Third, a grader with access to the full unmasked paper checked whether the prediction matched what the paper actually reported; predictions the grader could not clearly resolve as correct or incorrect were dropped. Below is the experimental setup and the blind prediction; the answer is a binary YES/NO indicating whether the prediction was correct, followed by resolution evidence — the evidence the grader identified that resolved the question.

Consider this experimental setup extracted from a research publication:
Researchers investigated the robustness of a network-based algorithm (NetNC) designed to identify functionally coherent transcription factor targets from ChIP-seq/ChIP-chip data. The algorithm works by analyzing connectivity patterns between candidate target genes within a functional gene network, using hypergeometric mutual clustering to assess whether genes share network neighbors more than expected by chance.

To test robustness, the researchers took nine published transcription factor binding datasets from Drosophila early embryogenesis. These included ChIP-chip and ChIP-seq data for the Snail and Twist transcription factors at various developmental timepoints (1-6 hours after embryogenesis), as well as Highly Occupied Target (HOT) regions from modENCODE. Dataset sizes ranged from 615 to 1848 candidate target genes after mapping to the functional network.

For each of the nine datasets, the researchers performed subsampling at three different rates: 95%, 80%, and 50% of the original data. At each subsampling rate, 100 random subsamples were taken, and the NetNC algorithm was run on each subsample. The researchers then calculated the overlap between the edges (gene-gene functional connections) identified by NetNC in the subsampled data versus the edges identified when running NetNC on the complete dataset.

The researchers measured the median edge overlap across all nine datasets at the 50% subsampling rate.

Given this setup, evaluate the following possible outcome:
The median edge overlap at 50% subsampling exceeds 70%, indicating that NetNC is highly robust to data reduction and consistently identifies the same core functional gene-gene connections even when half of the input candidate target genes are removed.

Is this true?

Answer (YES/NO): YES